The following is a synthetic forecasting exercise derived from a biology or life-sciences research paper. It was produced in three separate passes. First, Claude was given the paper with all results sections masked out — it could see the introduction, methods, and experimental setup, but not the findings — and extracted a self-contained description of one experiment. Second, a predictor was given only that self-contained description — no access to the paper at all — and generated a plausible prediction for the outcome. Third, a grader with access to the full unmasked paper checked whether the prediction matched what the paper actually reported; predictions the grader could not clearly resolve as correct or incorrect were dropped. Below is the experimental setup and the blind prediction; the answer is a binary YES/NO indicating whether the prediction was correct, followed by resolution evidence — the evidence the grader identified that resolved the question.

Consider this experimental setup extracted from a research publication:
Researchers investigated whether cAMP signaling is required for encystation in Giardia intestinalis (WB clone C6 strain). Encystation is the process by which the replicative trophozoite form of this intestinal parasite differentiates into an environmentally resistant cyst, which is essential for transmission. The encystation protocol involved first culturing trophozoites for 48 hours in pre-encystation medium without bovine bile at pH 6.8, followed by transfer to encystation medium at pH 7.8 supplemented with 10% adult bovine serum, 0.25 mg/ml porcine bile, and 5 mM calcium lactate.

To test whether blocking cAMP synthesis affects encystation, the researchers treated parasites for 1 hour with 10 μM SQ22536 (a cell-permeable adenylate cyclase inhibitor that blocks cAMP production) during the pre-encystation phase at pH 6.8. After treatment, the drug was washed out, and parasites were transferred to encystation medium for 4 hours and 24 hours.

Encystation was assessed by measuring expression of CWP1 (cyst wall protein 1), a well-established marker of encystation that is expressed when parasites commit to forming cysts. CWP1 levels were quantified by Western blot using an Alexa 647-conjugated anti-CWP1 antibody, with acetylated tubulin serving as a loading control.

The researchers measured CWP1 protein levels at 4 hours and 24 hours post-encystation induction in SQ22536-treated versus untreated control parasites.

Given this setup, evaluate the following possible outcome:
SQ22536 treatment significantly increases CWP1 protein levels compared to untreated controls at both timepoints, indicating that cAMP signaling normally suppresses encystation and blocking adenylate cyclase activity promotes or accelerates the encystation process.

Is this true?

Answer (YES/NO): NO